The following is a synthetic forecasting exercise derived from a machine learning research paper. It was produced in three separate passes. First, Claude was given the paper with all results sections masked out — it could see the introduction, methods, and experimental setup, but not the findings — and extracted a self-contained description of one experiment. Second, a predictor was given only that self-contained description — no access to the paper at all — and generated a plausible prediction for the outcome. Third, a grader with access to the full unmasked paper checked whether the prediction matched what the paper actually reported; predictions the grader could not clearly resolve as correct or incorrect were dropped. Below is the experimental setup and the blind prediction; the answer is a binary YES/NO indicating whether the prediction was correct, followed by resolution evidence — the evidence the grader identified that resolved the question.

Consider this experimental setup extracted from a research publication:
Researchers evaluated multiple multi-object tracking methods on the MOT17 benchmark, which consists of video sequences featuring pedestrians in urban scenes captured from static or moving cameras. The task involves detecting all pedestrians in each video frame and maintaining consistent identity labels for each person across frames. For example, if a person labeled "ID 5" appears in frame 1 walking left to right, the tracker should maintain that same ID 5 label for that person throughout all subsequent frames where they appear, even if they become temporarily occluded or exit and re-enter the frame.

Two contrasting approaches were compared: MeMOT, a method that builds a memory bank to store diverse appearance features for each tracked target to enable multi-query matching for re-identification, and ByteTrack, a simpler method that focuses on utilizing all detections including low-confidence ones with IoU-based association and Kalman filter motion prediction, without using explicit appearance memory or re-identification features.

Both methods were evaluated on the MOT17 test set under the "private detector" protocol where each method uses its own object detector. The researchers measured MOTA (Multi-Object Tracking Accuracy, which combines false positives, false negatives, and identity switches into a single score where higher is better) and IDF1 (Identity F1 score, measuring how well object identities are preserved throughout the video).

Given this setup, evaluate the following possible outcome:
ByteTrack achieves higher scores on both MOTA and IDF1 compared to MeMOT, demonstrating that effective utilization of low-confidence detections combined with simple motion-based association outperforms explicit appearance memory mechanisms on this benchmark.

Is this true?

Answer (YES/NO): YES